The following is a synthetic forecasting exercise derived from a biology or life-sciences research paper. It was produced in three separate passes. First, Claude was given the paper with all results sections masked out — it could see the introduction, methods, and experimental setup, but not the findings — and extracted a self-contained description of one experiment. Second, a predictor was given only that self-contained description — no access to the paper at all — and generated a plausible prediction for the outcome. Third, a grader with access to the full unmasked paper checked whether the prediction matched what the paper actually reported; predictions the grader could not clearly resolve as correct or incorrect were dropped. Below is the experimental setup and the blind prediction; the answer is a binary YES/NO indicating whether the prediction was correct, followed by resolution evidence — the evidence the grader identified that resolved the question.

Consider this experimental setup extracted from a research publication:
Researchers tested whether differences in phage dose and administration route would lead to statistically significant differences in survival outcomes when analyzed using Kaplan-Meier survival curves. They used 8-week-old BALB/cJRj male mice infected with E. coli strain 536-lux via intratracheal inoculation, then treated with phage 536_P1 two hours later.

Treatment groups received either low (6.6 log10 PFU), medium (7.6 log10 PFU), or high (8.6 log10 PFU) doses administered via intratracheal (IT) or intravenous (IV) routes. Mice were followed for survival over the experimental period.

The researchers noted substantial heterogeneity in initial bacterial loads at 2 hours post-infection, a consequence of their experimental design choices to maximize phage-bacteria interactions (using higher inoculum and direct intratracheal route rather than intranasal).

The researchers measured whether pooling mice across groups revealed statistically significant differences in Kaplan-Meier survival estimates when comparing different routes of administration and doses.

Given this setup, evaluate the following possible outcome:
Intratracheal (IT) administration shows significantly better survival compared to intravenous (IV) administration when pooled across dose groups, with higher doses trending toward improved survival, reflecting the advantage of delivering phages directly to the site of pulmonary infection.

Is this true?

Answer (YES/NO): NO